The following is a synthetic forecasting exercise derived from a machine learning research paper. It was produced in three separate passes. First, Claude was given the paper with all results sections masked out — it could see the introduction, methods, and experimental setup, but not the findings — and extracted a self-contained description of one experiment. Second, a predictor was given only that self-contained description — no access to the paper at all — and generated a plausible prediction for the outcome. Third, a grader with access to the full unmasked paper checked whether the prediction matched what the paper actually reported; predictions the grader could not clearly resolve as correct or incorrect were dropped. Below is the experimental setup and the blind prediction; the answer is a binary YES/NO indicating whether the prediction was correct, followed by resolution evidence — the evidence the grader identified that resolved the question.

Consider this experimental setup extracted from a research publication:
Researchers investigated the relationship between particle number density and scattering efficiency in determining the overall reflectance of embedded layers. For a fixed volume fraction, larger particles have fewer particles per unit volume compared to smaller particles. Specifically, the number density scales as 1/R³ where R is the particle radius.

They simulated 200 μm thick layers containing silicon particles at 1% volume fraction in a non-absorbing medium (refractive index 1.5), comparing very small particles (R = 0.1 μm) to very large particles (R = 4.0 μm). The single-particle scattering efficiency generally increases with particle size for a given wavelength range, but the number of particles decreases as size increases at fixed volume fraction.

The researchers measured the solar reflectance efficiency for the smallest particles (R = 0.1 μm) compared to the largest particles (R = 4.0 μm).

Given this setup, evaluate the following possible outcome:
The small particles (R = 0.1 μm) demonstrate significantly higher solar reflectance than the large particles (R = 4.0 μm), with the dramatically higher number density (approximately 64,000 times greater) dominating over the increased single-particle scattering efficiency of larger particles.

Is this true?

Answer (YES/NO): NO